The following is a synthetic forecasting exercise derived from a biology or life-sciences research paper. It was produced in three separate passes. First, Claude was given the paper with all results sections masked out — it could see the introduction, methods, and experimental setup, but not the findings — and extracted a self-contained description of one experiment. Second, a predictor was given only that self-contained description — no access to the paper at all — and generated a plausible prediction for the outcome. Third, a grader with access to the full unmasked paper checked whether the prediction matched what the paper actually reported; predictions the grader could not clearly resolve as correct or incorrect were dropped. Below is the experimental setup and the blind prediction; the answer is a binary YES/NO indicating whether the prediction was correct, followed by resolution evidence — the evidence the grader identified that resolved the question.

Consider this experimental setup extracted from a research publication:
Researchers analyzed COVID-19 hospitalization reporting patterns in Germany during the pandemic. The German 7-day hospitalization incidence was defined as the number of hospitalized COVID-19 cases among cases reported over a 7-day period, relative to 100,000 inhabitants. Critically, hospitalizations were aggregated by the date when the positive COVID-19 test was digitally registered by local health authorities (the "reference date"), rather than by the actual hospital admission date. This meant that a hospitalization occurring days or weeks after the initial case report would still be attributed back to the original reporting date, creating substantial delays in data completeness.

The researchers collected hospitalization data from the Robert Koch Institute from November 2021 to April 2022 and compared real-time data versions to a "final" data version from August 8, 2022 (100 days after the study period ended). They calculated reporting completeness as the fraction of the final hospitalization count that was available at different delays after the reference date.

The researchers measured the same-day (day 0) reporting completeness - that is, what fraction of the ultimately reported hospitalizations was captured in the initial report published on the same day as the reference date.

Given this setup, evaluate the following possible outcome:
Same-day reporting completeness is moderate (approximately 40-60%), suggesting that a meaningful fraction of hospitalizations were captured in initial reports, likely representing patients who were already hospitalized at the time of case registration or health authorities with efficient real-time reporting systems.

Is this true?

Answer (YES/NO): YES